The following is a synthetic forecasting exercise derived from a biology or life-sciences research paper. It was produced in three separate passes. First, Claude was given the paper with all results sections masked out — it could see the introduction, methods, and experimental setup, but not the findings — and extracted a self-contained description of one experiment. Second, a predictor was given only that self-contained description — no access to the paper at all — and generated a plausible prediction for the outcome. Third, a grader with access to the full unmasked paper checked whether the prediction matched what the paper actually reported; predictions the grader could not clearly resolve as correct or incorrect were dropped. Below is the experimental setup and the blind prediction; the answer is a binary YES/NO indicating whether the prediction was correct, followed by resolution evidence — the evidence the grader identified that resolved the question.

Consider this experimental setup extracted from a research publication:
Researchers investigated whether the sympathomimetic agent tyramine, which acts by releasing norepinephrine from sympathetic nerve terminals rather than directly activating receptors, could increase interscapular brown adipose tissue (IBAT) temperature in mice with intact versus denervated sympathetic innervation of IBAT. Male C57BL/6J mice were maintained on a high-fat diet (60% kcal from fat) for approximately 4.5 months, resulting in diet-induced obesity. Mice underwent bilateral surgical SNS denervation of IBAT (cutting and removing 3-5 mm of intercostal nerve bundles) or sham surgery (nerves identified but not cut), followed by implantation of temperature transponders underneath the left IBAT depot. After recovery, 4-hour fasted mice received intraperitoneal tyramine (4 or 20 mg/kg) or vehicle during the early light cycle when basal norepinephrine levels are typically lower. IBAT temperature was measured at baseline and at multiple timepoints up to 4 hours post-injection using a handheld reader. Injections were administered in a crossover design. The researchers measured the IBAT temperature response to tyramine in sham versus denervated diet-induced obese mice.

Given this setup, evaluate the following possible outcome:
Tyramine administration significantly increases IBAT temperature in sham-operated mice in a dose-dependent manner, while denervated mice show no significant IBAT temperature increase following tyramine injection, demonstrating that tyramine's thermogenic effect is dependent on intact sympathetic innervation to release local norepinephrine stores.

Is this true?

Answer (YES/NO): NO